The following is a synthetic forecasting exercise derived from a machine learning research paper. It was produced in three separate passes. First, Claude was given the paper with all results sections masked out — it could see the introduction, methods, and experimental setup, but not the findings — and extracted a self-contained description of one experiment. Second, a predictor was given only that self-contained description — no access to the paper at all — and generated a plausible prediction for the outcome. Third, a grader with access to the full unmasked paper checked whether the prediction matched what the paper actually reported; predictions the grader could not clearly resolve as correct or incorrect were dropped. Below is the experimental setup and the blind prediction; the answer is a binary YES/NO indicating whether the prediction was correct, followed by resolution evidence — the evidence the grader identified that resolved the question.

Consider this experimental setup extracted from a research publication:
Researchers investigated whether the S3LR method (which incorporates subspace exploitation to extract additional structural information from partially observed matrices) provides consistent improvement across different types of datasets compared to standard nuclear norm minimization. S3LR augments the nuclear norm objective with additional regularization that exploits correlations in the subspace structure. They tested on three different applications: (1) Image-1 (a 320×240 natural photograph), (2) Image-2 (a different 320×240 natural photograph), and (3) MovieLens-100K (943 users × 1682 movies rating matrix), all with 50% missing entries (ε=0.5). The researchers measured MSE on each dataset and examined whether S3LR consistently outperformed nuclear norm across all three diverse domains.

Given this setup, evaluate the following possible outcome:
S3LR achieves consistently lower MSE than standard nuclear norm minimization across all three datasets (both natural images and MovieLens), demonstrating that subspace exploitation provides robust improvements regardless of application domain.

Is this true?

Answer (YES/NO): YES